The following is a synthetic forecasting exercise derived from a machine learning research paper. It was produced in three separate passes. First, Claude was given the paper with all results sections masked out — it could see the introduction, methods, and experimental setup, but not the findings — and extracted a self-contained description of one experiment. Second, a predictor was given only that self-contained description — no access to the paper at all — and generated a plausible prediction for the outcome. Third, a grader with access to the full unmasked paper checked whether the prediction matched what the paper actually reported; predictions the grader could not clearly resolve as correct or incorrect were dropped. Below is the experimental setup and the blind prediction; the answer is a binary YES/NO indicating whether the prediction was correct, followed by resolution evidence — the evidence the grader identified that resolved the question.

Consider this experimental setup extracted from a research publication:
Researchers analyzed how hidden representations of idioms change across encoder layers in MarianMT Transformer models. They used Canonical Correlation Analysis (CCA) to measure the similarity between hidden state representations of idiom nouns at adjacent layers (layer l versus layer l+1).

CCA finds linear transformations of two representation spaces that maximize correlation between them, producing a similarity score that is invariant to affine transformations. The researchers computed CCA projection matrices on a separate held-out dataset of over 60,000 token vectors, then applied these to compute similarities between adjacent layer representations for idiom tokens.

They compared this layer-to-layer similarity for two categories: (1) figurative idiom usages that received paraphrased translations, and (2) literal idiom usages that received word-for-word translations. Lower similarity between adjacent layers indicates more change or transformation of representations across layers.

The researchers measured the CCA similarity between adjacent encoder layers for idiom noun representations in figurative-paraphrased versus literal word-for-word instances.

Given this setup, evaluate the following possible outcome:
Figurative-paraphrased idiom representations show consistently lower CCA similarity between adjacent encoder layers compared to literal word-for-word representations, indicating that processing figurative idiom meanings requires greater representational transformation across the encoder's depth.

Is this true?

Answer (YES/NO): YES